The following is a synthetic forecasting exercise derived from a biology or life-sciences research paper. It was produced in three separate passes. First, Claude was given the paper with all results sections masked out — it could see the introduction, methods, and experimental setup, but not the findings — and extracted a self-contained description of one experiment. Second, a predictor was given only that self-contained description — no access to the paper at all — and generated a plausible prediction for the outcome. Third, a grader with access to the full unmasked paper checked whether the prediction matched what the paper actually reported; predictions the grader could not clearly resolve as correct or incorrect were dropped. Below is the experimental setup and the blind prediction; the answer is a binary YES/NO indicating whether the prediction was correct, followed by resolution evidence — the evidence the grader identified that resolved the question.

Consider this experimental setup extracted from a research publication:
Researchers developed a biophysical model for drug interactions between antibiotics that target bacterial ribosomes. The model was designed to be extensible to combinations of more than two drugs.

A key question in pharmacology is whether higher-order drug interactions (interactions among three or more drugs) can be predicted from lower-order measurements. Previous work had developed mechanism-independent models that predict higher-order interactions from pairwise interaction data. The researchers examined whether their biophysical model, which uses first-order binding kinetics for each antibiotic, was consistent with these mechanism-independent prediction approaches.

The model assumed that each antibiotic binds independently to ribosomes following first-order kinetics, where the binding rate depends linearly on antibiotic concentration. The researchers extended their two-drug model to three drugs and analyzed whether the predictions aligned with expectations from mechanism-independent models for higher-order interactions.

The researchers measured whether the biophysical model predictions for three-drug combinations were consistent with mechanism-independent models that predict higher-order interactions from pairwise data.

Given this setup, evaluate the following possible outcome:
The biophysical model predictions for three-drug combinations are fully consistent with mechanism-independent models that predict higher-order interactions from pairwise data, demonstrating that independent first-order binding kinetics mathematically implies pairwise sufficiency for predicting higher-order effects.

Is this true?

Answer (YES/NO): YES